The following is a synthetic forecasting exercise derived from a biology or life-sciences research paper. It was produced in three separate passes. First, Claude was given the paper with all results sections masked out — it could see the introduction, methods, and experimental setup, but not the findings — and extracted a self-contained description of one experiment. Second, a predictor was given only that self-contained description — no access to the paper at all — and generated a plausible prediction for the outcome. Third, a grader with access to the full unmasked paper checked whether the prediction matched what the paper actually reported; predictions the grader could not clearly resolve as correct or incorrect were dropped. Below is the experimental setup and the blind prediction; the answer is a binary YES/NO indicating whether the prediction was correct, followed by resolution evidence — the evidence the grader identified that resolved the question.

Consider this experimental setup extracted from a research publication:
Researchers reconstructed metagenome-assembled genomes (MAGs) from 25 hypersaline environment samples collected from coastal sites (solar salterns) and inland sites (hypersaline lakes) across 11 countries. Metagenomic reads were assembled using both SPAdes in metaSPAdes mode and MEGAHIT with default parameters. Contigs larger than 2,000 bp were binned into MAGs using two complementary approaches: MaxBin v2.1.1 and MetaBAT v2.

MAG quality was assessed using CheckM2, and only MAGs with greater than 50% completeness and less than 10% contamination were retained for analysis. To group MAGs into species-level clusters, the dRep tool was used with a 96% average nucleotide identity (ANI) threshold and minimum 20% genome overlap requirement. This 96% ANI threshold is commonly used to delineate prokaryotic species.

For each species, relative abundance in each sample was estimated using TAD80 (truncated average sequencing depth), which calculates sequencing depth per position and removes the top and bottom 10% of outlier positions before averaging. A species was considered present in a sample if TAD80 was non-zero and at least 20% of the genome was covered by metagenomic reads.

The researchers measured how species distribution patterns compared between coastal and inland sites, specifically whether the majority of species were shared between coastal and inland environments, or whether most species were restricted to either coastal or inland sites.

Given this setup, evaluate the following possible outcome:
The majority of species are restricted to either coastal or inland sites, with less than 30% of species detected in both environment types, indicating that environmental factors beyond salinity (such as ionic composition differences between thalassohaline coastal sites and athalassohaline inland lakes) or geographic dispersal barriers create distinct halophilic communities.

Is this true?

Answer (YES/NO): NO